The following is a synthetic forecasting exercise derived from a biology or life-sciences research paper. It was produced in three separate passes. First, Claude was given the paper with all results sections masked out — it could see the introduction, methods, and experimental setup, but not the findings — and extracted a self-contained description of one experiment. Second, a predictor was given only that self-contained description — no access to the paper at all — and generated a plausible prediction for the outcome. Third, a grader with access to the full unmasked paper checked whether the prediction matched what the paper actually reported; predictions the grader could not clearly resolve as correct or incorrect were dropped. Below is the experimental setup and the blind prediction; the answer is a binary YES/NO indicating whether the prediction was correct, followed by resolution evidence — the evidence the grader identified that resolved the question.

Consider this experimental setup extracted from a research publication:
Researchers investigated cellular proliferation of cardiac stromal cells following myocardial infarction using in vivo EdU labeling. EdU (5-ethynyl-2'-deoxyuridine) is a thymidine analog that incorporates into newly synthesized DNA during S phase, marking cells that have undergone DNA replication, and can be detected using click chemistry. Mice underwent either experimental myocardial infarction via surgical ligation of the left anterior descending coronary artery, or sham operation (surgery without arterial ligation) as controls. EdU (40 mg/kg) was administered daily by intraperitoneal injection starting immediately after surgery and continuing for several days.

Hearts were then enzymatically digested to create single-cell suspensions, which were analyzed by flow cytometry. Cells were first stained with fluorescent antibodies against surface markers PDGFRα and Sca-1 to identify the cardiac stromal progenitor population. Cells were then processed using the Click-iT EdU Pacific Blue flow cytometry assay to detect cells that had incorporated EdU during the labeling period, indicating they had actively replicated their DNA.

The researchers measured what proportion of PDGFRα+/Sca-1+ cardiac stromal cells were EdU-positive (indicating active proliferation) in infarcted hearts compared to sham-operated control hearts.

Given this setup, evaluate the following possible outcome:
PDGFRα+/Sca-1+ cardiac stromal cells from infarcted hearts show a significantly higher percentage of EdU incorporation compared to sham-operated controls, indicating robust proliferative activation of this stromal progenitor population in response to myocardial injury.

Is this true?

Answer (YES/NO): YES